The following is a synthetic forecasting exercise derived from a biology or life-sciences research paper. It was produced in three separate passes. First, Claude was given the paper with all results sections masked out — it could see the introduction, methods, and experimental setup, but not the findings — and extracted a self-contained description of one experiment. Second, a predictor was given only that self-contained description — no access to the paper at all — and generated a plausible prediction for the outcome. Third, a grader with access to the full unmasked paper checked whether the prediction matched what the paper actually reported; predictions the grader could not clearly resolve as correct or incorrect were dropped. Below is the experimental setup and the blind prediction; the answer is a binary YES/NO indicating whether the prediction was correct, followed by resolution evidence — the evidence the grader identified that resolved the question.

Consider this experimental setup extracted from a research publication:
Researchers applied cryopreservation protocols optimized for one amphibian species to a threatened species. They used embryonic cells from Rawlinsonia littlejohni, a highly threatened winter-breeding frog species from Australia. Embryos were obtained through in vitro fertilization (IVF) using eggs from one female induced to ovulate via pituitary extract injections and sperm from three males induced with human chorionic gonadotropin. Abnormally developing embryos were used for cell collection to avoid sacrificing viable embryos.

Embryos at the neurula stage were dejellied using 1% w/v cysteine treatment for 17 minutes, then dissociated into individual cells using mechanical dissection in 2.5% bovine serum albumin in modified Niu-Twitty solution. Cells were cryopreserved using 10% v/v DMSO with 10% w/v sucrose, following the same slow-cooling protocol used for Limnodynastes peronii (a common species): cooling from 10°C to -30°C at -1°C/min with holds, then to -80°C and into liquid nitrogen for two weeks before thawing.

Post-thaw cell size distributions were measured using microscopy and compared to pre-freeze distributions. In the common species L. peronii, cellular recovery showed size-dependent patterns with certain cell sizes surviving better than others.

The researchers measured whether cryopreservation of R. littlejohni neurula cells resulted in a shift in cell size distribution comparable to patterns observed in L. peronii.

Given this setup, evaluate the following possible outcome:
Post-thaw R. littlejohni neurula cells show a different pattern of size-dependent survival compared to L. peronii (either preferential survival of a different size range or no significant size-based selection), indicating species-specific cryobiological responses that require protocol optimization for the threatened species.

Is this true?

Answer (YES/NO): NO